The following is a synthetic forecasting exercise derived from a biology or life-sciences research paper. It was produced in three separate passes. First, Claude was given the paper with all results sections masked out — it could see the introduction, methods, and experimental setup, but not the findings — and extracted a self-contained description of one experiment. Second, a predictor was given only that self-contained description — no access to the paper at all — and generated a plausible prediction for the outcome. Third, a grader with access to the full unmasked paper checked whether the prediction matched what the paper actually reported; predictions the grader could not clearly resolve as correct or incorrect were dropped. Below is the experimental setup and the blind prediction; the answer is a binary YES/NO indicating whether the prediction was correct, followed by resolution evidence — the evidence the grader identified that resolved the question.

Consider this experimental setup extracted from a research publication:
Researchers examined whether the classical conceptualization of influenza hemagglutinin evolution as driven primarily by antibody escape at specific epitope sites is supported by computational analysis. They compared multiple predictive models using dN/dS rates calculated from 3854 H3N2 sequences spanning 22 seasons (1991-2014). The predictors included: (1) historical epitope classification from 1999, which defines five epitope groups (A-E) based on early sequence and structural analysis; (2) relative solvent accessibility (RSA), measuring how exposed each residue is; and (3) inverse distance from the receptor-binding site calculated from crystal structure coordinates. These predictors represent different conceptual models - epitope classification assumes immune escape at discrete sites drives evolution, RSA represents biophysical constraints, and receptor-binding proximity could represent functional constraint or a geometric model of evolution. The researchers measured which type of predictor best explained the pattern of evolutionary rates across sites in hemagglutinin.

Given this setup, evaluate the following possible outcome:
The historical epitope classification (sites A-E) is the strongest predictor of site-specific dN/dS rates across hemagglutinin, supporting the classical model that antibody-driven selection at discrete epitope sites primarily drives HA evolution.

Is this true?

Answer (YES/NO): NO